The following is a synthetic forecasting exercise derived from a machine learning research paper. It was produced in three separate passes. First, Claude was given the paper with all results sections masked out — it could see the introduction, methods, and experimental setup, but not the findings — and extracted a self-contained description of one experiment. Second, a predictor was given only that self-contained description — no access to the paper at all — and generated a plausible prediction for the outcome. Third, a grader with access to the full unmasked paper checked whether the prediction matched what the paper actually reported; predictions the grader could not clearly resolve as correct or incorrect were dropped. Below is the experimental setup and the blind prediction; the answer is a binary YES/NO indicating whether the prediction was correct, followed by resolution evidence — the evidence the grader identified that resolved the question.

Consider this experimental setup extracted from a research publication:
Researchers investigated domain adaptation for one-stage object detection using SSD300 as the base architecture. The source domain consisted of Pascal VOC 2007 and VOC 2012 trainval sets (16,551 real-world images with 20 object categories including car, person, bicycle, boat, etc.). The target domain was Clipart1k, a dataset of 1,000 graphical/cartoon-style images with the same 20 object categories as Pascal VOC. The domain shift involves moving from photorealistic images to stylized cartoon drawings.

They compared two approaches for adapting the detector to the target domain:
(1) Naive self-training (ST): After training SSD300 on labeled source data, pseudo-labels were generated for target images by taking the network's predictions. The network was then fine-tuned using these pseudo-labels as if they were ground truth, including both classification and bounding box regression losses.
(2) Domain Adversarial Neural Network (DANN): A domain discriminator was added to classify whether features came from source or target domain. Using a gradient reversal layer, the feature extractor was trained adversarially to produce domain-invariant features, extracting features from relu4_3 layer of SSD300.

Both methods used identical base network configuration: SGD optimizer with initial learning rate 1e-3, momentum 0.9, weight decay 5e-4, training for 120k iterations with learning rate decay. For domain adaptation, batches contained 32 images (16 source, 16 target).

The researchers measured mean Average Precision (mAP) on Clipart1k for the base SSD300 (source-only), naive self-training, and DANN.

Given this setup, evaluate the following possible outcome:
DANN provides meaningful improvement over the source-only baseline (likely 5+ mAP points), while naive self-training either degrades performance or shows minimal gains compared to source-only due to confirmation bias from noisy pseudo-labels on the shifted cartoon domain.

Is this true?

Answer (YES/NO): YES